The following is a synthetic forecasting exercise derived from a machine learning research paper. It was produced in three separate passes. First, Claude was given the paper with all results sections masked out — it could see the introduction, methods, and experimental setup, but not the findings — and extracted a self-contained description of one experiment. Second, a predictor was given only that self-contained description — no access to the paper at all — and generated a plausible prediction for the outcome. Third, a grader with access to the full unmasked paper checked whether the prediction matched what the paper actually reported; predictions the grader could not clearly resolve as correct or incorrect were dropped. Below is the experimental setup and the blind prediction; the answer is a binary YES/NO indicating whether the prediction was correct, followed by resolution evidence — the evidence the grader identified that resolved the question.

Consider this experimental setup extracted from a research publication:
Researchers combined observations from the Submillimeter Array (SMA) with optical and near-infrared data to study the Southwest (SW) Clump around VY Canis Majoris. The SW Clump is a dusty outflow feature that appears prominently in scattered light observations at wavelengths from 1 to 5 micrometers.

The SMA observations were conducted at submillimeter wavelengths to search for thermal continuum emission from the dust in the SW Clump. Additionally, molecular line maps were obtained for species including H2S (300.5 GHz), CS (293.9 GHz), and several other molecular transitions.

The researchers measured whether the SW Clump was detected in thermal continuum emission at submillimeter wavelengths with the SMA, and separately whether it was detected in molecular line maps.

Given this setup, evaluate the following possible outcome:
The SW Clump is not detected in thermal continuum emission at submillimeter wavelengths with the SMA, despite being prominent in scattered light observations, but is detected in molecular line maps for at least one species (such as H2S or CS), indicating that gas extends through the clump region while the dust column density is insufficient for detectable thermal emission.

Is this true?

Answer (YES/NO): YES